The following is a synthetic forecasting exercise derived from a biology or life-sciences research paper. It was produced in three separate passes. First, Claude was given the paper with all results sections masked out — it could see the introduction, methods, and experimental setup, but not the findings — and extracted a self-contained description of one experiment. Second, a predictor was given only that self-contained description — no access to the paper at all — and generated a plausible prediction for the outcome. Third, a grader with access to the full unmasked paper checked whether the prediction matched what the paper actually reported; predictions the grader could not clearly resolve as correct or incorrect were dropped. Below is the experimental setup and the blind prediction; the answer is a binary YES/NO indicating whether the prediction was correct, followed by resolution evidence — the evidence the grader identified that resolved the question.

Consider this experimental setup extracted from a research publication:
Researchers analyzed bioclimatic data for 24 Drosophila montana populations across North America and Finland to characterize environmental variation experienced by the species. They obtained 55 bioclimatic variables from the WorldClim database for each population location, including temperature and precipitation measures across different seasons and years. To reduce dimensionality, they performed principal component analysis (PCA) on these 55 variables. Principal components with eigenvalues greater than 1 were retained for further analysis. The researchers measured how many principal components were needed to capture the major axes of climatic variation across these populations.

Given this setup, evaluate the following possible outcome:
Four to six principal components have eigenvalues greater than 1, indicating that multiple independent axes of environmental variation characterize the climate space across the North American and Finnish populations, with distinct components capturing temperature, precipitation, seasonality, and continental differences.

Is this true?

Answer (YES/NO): NO